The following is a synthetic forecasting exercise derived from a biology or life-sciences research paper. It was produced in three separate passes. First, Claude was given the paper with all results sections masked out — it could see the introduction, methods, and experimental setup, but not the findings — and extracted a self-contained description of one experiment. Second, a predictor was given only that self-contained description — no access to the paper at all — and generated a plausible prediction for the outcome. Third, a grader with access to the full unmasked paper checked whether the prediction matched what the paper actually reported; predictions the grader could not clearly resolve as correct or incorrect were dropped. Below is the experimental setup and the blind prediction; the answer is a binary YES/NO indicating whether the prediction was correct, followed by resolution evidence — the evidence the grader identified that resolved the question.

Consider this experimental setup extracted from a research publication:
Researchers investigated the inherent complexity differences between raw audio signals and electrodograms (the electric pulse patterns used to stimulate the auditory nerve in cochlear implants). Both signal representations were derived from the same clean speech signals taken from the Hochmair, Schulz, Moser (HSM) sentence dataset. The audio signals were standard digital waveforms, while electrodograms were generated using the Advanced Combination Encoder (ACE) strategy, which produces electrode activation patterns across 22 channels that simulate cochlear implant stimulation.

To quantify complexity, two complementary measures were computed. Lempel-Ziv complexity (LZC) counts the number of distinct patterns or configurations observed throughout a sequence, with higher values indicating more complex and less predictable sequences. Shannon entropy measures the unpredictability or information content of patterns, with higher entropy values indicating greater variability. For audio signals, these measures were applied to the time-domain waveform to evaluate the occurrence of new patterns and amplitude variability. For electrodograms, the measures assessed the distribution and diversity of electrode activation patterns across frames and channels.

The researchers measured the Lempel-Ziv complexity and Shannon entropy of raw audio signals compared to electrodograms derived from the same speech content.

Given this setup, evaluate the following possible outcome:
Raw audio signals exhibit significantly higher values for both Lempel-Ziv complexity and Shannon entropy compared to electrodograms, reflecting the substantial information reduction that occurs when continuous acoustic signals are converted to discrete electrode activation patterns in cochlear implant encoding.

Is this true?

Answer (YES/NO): YES